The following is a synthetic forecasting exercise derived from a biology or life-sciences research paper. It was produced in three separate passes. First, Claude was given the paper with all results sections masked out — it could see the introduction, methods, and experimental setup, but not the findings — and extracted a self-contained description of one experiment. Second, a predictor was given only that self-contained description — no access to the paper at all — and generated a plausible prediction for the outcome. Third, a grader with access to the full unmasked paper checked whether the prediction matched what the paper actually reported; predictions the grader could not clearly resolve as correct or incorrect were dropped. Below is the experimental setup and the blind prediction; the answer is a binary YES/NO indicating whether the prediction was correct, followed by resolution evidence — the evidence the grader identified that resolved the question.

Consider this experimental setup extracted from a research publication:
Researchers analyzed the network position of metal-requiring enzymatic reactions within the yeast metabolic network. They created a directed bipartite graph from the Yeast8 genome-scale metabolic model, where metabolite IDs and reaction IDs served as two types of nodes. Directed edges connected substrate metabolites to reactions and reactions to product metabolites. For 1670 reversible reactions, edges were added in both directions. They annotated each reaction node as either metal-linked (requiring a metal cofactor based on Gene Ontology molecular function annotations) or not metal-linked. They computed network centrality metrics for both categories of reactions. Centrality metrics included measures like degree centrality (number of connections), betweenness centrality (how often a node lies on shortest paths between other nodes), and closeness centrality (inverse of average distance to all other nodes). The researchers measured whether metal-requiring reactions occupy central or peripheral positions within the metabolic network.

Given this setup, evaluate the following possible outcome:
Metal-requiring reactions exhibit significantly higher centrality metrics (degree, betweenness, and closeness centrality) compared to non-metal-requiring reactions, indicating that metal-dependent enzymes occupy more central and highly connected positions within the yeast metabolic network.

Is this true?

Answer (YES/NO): NO